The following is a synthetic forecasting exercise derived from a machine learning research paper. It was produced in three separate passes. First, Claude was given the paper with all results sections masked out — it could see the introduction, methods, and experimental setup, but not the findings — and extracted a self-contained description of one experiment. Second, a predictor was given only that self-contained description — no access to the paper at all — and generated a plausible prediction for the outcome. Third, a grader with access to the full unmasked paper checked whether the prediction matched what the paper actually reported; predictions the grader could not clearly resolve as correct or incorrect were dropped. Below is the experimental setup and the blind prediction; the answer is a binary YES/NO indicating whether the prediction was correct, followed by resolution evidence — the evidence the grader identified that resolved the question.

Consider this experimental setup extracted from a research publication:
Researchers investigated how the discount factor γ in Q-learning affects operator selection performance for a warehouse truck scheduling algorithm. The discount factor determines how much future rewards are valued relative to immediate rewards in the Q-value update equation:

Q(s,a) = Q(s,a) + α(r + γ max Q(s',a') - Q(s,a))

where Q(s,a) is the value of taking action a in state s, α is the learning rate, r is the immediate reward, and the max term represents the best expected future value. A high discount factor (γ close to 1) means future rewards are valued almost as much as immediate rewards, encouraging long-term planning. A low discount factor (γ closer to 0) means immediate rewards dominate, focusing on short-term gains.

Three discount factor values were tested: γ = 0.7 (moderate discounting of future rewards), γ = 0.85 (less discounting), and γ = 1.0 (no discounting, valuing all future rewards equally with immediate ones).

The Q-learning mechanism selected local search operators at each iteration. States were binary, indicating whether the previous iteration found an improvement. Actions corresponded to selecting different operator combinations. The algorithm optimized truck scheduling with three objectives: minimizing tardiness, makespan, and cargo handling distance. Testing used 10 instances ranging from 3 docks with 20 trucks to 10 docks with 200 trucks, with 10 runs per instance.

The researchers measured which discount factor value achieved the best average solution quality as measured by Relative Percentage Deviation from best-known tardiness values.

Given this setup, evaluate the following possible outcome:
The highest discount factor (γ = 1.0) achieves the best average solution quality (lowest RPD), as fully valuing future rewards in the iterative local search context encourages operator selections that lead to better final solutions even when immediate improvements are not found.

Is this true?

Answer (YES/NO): NO